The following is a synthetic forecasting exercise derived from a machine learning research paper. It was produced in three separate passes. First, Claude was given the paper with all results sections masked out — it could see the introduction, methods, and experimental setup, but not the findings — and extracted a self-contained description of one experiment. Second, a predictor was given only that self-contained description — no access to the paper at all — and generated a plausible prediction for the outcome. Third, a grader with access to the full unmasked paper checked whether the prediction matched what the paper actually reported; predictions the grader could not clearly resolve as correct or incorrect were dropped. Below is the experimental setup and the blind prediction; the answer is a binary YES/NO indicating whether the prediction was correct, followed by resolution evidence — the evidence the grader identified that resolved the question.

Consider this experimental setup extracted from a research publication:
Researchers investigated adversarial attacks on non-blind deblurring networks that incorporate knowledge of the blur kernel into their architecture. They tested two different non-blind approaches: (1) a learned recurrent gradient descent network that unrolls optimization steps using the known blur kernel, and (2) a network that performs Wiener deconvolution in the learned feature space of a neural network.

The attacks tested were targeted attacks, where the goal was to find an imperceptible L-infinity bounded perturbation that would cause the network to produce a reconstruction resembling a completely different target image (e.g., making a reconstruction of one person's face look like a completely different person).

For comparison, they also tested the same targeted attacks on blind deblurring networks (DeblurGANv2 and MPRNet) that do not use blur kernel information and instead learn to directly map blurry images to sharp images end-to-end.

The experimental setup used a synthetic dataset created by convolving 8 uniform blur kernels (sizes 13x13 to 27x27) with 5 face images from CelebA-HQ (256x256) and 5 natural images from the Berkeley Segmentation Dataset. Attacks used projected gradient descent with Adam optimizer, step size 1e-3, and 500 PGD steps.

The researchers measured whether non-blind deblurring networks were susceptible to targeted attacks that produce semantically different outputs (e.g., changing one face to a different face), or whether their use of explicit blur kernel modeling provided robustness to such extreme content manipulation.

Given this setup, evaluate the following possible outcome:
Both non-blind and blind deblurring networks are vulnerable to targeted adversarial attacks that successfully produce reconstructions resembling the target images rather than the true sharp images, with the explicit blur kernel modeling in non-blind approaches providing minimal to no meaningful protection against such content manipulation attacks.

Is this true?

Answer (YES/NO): NO